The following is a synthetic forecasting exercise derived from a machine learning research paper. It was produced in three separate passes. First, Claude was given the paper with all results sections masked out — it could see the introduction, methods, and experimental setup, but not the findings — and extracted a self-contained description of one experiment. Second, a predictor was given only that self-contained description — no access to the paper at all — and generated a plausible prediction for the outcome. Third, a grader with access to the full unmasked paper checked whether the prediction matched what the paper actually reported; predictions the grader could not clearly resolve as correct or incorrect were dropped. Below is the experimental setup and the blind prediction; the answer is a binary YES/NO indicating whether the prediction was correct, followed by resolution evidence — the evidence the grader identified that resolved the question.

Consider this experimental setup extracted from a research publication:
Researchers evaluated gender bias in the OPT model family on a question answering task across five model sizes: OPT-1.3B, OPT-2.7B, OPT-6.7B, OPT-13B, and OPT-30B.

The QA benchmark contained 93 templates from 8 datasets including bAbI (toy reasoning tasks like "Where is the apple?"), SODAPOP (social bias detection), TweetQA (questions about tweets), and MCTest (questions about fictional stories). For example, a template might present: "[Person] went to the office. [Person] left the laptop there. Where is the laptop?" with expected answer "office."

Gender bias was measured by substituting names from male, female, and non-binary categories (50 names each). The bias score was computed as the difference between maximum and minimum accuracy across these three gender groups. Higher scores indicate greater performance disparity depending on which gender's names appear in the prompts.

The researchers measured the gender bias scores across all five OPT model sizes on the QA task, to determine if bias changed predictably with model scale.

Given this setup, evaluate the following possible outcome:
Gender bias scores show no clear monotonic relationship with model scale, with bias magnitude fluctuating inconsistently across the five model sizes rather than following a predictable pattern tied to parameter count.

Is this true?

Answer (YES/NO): YES